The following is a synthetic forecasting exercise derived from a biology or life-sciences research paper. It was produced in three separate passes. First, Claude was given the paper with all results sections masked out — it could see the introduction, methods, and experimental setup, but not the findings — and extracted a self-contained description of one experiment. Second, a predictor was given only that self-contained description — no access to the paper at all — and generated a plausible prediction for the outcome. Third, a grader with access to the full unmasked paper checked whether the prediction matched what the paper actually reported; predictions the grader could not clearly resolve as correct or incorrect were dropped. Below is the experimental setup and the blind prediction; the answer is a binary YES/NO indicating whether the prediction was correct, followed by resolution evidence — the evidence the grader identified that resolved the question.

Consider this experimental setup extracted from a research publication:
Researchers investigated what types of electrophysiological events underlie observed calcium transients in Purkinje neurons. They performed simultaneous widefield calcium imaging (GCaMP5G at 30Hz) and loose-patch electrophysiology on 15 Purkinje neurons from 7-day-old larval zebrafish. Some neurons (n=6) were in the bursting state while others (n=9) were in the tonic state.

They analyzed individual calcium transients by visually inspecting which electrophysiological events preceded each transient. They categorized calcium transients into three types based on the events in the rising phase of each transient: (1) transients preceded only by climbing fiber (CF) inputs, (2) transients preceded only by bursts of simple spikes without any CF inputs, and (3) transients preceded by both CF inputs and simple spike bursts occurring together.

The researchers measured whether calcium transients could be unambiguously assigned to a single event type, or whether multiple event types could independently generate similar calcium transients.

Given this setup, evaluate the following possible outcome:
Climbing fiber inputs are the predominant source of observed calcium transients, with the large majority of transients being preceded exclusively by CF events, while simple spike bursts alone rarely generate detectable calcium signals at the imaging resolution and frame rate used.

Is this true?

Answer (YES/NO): NO